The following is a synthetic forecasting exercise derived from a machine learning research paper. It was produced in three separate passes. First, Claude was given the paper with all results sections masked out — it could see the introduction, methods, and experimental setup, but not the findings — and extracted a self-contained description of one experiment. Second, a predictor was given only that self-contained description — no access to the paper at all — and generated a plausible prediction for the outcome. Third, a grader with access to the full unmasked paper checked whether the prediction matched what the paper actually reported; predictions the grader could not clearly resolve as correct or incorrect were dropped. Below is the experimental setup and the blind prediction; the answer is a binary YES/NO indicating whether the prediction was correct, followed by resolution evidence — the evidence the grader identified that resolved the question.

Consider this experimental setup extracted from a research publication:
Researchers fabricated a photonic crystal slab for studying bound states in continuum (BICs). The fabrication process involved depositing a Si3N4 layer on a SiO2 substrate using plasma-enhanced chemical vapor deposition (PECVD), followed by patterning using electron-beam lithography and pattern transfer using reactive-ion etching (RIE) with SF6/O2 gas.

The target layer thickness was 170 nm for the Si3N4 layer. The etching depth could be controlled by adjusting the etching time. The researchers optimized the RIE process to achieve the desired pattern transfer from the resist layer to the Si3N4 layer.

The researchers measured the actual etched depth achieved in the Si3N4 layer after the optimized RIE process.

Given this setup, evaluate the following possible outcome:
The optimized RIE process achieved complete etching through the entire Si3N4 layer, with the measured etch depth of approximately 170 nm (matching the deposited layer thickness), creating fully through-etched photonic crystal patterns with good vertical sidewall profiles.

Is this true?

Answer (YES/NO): NO